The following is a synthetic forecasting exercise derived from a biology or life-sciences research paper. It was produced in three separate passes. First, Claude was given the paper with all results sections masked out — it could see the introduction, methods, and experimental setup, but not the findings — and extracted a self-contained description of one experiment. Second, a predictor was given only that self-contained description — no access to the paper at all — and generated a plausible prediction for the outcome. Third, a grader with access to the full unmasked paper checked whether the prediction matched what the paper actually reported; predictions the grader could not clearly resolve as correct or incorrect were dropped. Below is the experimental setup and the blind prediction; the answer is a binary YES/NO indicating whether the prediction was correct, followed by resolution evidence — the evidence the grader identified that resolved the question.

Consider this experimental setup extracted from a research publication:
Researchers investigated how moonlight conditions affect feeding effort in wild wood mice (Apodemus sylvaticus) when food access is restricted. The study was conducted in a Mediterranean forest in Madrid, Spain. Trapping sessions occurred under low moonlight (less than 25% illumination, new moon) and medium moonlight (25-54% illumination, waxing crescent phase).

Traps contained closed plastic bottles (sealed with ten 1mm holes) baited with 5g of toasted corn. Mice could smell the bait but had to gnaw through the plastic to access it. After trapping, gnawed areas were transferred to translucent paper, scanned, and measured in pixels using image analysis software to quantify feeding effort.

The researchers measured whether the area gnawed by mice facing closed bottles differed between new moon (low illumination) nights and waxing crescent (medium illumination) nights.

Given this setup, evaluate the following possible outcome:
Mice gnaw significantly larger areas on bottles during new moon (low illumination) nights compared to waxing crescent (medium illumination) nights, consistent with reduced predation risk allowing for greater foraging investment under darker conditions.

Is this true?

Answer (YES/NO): YES